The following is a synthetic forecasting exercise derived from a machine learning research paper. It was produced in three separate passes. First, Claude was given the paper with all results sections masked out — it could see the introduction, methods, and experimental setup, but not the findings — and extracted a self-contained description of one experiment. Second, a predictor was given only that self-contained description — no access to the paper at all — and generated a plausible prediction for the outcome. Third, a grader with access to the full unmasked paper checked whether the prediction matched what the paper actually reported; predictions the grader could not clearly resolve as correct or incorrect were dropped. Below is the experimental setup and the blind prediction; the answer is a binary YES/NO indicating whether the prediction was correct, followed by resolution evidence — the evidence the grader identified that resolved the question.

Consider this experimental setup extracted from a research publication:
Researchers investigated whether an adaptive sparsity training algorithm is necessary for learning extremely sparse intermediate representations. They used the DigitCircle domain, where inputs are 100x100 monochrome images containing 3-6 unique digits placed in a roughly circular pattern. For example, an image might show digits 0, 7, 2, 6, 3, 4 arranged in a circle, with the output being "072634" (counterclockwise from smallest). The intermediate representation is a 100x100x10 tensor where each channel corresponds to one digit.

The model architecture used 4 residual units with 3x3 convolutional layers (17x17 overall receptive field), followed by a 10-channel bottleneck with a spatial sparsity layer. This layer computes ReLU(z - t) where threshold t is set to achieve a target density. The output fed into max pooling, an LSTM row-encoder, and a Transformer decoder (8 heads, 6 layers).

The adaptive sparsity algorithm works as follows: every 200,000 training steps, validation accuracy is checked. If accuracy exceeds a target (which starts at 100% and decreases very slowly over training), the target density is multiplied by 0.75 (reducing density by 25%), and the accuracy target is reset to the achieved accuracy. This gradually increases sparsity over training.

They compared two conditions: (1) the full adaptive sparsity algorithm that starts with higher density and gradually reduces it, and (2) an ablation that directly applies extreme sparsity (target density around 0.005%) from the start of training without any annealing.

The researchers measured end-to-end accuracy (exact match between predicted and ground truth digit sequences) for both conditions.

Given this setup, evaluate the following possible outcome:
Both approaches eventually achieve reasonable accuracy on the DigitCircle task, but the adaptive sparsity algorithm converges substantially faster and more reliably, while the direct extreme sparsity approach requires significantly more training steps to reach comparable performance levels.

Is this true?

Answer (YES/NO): NO